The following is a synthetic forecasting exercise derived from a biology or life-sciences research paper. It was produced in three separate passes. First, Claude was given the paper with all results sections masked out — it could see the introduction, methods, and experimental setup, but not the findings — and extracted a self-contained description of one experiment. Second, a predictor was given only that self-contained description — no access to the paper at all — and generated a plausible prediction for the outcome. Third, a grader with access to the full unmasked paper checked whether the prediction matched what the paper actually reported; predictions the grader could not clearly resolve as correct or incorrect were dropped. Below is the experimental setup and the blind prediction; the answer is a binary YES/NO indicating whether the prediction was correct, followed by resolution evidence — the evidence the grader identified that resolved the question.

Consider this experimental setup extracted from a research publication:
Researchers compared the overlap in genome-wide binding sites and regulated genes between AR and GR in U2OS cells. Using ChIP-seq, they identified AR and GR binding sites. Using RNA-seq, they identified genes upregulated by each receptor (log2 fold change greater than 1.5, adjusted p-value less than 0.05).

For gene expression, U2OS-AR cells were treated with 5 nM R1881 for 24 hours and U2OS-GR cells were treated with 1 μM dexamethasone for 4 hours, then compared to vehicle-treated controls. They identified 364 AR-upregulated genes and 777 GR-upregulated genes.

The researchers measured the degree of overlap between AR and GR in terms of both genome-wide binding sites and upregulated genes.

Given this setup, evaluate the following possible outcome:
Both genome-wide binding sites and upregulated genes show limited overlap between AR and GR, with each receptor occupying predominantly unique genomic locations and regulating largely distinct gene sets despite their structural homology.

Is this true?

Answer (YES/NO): NO